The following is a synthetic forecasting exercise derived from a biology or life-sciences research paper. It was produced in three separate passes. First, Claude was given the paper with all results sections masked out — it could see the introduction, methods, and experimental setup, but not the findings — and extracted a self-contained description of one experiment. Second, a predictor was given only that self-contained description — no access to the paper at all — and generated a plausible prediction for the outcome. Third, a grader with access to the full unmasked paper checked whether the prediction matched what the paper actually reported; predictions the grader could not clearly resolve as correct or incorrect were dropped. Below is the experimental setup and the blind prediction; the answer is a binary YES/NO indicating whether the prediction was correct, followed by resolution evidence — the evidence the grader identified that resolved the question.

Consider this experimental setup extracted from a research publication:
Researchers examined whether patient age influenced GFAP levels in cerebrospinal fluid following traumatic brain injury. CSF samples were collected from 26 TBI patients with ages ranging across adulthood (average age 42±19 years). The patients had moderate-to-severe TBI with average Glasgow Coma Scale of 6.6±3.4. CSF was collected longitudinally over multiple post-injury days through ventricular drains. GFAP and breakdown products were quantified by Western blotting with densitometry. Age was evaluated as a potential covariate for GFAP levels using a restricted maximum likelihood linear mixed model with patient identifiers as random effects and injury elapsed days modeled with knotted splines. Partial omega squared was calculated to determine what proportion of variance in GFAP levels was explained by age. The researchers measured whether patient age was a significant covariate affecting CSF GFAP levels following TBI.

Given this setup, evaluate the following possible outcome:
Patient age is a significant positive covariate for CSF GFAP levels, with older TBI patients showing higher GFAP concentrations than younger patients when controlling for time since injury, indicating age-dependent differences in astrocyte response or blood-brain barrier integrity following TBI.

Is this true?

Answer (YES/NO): YES